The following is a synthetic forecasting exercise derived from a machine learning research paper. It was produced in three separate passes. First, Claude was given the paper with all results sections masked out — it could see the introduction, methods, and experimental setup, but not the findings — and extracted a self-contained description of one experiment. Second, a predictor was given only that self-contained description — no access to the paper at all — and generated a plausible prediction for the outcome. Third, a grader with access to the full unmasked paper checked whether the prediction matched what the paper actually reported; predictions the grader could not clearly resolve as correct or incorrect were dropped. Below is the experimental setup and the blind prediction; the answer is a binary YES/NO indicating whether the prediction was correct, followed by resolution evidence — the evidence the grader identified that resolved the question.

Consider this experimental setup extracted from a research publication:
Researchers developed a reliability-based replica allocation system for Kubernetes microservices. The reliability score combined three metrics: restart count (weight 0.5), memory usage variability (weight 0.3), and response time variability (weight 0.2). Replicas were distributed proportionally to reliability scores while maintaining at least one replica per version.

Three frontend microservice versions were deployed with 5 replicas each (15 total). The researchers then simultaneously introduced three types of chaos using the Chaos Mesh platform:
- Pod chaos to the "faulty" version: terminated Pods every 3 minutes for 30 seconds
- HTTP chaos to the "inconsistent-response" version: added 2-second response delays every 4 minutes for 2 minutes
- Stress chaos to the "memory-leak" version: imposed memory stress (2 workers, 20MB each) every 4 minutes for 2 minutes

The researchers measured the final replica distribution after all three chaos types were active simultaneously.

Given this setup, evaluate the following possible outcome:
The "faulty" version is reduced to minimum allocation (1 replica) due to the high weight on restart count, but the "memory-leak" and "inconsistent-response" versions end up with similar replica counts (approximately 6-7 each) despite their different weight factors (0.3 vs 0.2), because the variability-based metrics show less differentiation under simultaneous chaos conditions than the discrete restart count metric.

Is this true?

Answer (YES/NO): NO